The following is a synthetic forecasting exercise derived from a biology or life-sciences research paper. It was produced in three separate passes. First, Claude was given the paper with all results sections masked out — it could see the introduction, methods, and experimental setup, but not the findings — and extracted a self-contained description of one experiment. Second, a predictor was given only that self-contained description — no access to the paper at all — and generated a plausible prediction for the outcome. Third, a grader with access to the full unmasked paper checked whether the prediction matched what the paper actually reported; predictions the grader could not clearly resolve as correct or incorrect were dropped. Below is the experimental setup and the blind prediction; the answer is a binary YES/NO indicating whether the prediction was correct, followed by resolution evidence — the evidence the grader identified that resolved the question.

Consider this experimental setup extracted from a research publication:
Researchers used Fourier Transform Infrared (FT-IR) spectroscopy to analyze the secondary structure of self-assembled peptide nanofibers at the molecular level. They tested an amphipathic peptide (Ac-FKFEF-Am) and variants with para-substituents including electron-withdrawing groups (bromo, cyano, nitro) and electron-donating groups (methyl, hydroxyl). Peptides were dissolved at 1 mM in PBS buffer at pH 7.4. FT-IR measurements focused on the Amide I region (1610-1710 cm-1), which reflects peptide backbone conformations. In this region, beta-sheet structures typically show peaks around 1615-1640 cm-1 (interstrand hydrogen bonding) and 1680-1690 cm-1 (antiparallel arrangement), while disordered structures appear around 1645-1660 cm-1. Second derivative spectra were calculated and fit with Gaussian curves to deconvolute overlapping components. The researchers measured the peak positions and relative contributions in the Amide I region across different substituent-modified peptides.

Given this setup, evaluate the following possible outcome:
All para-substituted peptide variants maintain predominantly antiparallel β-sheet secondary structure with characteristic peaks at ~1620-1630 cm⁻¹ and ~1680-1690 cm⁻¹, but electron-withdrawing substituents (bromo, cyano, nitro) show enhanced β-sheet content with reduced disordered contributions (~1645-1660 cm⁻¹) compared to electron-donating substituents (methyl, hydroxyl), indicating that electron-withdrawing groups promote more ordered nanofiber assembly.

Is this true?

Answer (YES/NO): NO